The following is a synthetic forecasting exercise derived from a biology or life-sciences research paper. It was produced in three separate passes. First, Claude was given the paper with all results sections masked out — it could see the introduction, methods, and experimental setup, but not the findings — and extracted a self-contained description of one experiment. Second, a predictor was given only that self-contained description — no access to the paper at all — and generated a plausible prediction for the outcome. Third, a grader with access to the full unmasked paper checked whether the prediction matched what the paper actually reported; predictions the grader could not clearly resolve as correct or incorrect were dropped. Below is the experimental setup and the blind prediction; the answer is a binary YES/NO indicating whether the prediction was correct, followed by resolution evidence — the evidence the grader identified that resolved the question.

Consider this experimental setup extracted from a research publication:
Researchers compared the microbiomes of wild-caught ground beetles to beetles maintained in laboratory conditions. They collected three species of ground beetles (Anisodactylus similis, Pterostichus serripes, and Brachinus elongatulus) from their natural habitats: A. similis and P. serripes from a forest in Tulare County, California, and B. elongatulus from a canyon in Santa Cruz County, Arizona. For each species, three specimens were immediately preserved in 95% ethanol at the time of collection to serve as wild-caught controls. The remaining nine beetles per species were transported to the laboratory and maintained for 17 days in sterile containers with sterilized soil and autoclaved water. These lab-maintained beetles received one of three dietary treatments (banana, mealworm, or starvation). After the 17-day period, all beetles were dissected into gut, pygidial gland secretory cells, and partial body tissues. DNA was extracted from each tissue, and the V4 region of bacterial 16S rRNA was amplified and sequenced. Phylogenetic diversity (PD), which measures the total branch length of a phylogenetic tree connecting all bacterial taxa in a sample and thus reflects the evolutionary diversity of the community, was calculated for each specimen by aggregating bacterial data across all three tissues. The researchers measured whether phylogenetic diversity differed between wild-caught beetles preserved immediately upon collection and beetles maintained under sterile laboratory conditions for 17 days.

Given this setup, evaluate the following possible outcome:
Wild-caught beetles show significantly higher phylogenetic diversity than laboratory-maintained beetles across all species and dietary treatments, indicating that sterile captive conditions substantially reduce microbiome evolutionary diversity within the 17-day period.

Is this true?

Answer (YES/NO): NO